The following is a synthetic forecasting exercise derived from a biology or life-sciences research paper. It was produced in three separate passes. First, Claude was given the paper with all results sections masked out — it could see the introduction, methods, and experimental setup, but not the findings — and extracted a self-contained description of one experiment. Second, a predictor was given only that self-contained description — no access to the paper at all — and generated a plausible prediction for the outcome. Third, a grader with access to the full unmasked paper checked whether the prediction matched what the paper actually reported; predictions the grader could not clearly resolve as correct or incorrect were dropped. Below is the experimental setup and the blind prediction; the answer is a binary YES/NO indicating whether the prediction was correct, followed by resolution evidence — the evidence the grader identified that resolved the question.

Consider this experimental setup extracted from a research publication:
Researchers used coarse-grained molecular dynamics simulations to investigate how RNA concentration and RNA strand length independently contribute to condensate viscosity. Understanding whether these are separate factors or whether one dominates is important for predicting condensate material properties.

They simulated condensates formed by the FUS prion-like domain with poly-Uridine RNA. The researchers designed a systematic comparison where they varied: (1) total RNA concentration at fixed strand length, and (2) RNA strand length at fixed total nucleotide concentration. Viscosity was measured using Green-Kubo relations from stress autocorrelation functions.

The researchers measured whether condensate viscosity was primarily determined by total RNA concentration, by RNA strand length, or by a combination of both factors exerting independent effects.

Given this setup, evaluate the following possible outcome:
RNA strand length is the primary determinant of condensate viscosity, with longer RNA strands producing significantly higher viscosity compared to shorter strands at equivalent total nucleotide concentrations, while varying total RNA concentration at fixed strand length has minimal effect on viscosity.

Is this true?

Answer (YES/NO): NO